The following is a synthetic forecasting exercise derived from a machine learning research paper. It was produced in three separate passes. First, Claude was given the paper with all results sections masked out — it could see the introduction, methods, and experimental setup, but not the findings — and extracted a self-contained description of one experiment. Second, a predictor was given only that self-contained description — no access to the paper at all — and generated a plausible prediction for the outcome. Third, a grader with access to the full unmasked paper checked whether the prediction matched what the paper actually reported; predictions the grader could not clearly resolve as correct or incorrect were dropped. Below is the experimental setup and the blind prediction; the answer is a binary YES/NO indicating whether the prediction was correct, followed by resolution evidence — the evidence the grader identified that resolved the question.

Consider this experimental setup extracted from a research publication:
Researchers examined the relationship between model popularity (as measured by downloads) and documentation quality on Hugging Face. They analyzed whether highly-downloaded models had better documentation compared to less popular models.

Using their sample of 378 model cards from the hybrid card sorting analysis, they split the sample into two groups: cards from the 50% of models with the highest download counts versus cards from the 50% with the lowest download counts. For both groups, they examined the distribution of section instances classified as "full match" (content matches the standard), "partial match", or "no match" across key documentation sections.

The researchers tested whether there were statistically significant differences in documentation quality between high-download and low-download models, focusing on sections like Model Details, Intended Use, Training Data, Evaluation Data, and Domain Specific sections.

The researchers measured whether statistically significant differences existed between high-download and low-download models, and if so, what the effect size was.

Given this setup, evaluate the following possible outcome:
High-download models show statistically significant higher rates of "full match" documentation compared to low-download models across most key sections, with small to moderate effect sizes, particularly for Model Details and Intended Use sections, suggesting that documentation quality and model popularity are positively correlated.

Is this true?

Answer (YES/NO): NO